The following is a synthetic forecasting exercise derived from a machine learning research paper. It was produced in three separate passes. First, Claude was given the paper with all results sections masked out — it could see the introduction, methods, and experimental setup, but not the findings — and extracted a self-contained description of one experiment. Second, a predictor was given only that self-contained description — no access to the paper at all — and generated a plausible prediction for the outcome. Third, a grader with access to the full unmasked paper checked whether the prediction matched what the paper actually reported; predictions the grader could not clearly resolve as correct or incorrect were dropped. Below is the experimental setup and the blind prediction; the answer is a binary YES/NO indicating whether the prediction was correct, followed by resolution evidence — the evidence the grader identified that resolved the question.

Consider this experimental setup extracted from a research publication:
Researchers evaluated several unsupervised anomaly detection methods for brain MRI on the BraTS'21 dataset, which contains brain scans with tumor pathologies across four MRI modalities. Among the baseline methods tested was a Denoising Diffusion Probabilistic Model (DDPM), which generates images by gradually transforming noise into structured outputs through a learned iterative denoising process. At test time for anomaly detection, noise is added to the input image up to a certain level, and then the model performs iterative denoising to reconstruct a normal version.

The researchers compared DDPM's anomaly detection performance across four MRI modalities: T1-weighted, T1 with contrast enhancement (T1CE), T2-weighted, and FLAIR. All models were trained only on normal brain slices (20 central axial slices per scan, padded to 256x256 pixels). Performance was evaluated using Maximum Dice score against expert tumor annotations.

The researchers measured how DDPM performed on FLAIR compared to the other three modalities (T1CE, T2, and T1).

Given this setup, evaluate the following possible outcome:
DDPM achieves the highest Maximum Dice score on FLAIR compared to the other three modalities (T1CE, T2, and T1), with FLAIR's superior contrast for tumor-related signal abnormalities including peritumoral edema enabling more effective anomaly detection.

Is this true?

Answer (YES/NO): YES